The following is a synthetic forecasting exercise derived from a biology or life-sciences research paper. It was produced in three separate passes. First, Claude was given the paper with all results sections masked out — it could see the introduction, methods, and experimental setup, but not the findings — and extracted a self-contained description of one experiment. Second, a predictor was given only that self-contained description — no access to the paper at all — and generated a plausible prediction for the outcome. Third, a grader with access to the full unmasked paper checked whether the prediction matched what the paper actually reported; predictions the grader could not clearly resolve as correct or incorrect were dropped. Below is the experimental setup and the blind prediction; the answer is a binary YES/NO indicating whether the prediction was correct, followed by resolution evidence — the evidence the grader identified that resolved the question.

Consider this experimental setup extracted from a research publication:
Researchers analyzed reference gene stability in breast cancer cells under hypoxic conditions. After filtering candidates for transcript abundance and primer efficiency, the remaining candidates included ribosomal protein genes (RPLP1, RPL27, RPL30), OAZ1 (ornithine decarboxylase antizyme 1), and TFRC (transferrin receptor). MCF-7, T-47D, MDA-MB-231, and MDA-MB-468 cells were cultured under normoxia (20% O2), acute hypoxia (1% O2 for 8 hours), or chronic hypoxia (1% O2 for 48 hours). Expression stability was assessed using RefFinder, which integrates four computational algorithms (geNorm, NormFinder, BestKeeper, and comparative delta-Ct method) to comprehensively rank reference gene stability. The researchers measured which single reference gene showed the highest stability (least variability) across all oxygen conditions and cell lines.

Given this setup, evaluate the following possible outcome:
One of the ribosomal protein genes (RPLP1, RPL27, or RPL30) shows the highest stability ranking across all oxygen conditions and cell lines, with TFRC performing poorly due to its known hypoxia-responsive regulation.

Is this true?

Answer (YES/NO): YES